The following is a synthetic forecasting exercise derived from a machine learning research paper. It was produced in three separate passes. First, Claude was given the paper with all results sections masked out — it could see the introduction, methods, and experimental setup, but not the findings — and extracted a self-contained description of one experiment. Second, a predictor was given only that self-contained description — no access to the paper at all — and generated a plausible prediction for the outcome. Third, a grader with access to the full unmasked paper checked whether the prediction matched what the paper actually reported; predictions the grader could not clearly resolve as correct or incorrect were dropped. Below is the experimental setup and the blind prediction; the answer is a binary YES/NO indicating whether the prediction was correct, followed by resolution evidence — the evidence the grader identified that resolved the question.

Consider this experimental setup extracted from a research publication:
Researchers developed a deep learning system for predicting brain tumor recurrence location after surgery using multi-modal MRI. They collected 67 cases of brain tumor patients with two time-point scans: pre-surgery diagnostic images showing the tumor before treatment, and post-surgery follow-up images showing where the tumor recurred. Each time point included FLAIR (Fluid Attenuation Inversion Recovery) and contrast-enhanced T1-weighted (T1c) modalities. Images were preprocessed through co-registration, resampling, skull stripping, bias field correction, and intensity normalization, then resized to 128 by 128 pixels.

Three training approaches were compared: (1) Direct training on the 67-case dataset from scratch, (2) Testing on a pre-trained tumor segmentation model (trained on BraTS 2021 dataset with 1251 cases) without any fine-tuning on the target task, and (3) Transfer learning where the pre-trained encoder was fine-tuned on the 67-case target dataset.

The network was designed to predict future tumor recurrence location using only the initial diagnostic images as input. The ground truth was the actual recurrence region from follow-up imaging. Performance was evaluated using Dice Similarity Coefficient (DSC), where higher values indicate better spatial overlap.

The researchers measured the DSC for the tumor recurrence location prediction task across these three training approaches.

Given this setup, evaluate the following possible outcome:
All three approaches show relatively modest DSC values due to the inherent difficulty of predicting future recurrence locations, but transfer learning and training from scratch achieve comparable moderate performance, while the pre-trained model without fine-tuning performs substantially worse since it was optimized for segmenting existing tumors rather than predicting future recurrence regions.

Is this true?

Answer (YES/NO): NO